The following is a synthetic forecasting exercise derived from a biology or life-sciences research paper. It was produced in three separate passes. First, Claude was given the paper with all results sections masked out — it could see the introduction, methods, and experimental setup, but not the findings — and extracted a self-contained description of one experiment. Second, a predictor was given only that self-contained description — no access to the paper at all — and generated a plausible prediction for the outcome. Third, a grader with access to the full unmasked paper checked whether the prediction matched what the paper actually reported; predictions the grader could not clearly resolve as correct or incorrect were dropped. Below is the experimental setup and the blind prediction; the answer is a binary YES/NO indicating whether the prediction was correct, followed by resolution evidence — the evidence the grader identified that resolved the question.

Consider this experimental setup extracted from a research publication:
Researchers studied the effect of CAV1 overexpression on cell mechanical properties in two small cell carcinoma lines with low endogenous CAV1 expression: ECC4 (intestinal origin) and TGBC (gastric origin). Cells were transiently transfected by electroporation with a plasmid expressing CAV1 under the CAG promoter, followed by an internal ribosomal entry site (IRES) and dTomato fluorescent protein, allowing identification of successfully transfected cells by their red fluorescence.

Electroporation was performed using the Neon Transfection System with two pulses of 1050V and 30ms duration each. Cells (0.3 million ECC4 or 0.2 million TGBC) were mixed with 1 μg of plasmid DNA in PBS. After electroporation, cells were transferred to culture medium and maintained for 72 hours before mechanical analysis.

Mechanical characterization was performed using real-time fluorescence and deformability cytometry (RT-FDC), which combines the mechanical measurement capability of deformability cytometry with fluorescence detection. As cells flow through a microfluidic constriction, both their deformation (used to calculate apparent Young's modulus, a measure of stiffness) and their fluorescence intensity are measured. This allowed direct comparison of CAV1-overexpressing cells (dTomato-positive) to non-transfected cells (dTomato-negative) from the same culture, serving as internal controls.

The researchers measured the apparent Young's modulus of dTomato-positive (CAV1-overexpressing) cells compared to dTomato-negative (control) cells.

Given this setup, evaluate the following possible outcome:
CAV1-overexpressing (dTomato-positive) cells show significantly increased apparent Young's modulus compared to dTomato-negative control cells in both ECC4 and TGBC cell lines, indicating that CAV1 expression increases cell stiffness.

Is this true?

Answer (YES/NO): YES